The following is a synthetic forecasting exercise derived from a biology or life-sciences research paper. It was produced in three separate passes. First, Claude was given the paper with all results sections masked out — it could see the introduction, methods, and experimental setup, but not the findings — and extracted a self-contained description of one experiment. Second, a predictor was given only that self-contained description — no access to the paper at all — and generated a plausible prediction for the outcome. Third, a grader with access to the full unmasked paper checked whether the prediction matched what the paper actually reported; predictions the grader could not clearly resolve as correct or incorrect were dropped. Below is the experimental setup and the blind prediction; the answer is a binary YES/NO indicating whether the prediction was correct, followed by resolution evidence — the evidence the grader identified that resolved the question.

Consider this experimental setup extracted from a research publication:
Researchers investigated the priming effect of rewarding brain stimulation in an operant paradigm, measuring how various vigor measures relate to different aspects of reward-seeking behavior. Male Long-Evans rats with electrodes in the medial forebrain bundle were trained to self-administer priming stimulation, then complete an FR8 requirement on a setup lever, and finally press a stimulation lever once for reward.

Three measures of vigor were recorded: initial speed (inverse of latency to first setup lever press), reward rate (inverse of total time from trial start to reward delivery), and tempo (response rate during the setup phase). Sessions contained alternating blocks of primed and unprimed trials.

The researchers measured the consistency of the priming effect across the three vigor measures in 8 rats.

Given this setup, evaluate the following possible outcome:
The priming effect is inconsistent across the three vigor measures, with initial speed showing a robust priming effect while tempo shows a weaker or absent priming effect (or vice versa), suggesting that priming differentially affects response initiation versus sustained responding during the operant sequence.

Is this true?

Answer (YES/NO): NO